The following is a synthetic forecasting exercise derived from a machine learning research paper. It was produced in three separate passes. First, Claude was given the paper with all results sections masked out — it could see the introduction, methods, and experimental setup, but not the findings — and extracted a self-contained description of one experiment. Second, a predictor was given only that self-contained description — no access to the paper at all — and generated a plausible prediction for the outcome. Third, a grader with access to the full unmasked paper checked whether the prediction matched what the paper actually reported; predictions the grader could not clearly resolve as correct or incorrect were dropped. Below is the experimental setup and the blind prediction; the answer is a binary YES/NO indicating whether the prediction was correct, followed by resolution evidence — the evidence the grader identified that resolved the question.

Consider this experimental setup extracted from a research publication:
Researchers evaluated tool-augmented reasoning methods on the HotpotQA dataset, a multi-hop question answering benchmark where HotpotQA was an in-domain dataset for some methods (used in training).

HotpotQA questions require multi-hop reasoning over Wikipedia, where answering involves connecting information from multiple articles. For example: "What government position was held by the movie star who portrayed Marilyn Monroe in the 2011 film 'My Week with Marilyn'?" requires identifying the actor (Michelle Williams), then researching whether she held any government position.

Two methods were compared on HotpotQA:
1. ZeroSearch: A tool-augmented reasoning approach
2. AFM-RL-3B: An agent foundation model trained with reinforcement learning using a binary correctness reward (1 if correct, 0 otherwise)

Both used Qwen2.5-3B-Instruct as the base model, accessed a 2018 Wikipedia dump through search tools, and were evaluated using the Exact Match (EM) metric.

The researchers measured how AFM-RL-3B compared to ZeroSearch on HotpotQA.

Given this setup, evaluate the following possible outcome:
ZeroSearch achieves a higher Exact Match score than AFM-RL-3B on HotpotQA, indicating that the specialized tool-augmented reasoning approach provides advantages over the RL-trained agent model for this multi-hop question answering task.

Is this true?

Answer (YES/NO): NO